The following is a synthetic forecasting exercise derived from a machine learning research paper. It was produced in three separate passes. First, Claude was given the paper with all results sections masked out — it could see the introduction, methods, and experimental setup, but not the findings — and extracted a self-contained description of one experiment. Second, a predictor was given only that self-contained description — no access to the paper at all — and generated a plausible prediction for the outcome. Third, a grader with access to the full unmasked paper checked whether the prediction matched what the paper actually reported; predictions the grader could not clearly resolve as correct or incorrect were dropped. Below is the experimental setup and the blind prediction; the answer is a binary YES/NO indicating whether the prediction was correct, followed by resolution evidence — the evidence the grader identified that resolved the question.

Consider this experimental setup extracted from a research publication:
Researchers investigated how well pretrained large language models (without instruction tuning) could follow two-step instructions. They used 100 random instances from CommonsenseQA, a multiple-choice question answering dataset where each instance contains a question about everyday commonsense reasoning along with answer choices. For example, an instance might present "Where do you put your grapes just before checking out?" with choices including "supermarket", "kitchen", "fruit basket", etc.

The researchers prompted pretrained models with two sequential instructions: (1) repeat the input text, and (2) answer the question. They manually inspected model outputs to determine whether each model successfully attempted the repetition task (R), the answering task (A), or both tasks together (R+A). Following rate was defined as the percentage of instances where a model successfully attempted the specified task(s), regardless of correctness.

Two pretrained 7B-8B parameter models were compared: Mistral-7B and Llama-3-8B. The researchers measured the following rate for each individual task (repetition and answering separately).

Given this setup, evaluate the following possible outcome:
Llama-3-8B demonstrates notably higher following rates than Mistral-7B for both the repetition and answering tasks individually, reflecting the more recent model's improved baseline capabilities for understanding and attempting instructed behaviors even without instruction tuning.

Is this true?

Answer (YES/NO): NO